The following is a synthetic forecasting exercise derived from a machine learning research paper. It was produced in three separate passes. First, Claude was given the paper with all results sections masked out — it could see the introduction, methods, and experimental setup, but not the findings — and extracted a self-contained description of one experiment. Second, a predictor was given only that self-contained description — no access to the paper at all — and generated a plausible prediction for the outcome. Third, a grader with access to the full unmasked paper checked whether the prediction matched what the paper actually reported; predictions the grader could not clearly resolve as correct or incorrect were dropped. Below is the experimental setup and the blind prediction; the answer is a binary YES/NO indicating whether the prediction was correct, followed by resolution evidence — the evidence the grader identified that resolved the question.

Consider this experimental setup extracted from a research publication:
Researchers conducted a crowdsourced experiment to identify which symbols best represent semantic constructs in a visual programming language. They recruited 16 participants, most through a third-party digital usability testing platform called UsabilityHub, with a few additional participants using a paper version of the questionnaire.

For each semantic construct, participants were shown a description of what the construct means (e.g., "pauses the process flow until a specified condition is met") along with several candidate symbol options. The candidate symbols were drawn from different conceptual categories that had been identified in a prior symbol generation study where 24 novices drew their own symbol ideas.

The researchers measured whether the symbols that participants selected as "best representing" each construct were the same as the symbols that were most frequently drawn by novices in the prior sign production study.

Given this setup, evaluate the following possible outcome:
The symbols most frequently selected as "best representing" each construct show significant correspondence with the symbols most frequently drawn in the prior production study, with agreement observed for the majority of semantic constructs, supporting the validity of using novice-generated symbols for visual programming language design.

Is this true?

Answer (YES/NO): NO